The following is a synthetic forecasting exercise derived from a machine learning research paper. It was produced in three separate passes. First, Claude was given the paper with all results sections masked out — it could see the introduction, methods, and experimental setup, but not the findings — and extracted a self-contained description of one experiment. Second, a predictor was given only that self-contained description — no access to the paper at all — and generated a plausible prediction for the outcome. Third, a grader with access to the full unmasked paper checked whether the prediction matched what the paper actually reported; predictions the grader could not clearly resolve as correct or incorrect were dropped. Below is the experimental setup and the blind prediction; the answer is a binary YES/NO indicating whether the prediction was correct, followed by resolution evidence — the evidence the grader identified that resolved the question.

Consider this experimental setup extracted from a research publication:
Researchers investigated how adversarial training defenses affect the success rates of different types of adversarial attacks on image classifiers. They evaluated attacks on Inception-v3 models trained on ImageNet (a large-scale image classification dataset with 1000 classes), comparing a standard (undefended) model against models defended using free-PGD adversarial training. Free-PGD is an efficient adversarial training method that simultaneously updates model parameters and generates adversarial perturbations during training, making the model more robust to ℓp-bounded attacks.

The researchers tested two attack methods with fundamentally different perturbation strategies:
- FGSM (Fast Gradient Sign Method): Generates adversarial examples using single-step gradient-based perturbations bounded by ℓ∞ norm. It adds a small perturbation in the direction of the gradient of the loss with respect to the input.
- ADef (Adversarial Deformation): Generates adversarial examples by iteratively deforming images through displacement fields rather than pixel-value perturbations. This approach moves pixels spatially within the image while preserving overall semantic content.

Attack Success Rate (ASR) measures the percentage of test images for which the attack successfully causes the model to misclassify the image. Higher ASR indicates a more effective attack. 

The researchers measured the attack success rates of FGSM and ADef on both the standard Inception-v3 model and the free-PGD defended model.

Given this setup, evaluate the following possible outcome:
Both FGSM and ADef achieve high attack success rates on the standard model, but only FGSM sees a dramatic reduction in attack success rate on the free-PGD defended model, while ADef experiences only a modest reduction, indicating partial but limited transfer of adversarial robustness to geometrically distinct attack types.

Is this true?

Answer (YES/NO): NO